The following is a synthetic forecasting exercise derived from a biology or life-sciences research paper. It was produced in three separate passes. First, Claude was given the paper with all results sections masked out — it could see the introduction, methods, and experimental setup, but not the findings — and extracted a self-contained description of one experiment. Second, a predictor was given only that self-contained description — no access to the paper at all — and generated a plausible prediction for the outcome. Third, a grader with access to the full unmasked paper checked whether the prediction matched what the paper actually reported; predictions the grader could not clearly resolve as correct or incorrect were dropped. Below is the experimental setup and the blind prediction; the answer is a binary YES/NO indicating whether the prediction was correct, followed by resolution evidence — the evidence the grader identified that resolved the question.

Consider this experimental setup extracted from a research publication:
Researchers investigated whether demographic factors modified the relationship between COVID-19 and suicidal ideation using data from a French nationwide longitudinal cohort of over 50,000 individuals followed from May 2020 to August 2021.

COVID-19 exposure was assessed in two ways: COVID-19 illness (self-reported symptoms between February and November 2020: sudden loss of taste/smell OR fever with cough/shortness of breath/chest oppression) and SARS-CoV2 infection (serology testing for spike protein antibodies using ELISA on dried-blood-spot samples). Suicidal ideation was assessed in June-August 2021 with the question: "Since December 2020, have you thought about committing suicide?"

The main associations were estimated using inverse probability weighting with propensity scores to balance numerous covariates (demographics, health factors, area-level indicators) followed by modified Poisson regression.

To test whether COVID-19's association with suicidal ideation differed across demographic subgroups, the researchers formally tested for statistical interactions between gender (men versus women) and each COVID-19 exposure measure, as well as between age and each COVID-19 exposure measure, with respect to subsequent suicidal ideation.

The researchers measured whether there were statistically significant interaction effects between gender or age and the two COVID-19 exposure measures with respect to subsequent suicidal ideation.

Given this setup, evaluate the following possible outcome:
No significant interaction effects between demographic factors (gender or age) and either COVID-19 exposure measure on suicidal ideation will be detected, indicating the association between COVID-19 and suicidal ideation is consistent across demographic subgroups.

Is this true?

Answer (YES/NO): YES